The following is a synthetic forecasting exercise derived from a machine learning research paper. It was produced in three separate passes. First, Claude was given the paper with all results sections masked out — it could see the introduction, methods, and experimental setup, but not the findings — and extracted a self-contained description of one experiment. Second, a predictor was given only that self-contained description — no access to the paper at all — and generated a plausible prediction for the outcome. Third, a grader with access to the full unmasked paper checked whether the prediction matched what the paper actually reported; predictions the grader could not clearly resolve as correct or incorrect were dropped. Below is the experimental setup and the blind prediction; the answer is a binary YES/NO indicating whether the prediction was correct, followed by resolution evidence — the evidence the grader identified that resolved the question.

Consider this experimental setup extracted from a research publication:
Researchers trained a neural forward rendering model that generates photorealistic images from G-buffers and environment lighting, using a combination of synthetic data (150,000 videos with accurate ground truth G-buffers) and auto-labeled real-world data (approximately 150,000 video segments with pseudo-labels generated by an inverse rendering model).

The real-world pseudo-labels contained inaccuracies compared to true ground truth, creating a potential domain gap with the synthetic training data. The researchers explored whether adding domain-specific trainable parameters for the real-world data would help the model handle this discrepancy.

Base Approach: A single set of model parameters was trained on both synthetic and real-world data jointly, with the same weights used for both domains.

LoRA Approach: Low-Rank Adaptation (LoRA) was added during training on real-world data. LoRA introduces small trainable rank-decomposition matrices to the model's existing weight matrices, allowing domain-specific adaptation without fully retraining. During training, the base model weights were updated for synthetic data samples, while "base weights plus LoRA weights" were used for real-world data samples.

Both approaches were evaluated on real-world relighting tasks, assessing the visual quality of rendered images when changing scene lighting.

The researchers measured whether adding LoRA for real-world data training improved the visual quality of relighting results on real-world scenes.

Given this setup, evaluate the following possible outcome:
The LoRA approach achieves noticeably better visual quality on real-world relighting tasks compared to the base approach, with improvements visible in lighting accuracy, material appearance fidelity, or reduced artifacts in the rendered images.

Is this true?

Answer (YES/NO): YES